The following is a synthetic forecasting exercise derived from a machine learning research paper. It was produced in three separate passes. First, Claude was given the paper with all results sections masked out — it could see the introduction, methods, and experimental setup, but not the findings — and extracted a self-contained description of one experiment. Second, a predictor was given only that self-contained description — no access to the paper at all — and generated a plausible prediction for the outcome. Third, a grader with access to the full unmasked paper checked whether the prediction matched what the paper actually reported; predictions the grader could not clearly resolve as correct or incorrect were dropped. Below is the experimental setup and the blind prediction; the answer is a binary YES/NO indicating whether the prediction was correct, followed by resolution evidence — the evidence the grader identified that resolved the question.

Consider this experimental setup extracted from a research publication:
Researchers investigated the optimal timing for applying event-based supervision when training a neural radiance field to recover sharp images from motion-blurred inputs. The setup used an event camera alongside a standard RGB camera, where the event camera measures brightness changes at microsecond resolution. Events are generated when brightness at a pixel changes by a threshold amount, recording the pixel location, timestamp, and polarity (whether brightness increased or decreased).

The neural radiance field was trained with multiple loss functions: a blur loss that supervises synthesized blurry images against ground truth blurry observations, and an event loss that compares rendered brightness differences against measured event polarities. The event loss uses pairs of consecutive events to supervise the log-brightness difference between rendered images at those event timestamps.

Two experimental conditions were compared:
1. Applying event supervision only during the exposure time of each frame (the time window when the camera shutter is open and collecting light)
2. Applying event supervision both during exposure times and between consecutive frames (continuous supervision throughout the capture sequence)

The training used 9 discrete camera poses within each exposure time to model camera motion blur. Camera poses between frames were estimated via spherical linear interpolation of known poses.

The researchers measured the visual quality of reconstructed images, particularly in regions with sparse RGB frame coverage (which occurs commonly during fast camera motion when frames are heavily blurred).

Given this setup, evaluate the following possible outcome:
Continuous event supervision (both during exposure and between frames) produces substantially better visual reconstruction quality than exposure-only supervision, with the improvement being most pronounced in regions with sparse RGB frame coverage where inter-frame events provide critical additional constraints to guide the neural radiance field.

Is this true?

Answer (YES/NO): YES